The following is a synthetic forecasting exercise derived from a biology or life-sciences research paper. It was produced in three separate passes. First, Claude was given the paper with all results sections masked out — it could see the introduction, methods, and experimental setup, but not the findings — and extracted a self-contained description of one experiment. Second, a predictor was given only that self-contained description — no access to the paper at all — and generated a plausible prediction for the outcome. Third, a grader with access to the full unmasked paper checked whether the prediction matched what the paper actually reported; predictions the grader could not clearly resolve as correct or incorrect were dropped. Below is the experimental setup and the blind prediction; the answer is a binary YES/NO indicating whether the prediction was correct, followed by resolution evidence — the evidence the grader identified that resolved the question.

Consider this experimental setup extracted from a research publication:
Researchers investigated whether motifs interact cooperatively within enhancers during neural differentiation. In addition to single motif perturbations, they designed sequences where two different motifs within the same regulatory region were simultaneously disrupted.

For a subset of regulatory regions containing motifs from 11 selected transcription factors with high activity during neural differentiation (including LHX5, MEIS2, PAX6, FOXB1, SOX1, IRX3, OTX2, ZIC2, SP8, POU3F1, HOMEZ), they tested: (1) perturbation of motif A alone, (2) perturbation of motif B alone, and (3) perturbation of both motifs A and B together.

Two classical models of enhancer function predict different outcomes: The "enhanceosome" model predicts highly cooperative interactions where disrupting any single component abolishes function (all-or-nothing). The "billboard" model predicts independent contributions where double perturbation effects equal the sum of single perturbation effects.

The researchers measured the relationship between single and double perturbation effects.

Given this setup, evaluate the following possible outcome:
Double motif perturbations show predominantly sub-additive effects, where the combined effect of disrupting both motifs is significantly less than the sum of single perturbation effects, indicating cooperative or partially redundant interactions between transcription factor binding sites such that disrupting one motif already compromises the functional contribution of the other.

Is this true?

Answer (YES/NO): NO